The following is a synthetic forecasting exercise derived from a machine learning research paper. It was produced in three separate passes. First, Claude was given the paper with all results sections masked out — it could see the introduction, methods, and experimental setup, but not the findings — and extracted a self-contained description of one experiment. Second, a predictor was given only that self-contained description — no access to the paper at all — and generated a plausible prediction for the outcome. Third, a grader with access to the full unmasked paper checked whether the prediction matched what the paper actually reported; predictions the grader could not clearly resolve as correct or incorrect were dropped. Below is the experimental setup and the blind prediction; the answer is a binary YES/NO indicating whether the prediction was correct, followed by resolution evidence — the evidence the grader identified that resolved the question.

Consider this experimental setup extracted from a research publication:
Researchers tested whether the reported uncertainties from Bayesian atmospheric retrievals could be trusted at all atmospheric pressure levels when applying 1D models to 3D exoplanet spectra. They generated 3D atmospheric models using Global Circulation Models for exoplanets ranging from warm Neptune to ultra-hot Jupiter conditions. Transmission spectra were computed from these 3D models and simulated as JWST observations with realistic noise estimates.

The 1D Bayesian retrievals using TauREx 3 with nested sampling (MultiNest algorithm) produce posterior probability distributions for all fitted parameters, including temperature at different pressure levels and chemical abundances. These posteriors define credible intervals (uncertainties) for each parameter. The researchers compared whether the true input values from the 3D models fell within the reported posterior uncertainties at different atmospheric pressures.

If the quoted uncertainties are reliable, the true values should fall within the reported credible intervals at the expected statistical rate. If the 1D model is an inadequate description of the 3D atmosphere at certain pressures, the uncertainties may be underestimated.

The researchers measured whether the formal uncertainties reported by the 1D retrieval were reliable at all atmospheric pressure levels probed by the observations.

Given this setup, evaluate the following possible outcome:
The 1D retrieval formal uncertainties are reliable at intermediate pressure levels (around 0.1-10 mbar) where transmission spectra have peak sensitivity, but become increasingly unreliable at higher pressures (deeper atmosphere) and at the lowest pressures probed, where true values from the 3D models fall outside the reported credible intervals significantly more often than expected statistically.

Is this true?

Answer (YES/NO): NO